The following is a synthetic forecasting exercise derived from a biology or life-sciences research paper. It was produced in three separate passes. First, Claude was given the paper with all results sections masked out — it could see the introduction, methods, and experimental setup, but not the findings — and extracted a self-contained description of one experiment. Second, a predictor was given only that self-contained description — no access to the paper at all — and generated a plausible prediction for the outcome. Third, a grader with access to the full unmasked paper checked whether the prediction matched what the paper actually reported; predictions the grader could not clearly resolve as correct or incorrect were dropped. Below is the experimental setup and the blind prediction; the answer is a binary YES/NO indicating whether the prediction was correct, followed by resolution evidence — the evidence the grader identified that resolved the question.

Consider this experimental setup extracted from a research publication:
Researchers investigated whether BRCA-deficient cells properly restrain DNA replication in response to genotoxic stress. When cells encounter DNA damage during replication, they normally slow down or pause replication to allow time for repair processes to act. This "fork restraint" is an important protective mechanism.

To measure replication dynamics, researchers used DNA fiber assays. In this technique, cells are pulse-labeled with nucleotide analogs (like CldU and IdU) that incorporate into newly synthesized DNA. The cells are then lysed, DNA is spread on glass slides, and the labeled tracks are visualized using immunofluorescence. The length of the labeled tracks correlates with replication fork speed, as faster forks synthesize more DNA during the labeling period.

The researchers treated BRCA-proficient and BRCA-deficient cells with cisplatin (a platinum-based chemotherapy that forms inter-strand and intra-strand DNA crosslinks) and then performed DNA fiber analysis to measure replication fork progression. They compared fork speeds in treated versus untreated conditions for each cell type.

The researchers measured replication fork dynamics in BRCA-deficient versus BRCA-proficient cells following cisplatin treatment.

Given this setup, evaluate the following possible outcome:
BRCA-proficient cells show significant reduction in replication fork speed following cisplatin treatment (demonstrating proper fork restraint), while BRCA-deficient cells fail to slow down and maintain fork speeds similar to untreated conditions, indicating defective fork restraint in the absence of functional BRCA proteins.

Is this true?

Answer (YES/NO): NO